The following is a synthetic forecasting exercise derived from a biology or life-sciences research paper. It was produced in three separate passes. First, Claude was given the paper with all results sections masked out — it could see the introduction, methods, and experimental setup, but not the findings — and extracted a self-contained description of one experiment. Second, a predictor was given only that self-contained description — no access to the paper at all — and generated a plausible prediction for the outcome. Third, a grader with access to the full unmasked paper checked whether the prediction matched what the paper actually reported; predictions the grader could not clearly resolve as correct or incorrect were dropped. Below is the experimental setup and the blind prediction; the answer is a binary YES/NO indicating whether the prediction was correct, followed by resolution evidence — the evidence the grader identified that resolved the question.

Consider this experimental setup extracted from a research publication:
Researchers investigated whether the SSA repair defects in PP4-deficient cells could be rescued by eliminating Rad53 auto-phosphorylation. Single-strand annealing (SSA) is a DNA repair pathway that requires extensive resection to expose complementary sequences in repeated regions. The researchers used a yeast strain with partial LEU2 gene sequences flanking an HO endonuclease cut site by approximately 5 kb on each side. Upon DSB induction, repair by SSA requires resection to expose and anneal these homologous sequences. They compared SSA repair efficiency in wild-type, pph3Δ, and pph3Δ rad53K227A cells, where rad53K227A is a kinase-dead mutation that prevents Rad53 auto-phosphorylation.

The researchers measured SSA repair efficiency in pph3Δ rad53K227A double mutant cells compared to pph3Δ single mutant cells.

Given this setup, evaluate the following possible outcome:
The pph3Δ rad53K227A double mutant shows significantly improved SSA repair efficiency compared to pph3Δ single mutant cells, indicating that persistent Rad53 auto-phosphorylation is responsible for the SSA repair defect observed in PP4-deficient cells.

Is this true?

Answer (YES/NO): NO